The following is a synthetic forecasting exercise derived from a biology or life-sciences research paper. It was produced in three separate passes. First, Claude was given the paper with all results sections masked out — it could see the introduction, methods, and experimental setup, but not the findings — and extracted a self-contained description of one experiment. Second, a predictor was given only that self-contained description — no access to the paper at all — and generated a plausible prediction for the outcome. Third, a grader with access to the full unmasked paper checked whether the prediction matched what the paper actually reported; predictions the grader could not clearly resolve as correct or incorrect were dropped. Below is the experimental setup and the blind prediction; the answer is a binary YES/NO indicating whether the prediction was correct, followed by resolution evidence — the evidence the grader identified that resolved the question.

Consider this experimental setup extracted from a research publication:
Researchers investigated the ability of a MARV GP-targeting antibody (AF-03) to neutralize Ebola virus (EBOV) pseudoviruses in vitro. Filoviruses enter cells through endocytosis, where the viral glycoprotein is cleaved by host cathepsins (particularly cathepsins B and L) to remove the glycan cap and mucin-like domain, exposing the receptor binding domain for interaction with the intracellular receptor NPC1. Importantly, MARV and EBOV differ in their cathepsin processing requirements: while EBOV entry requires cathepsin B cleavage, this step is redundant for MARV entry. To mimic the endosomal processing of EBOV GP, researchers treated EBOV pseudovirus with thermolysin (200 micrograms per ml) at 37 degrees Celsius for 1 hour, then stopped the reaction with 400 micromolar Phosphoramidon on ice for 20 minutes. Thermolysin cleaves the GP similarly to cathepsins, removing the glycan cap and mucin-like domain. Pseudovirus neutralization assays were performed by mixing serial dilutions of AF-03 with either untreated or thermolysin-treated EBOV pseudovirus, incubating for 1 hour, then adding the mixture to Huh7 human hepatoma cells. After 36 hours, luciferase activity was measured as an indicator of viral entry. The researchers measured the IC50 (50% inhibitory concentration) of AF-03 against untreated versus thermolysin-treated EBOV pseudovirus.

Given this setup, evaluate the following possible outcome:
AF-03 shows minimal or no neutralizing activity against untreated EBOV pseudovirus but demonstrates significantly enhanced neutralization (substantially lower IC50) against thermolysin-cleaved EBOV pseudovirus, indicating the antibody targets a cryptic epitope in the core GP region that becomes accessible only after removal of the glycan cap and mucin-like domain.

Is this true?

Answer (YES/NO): YES